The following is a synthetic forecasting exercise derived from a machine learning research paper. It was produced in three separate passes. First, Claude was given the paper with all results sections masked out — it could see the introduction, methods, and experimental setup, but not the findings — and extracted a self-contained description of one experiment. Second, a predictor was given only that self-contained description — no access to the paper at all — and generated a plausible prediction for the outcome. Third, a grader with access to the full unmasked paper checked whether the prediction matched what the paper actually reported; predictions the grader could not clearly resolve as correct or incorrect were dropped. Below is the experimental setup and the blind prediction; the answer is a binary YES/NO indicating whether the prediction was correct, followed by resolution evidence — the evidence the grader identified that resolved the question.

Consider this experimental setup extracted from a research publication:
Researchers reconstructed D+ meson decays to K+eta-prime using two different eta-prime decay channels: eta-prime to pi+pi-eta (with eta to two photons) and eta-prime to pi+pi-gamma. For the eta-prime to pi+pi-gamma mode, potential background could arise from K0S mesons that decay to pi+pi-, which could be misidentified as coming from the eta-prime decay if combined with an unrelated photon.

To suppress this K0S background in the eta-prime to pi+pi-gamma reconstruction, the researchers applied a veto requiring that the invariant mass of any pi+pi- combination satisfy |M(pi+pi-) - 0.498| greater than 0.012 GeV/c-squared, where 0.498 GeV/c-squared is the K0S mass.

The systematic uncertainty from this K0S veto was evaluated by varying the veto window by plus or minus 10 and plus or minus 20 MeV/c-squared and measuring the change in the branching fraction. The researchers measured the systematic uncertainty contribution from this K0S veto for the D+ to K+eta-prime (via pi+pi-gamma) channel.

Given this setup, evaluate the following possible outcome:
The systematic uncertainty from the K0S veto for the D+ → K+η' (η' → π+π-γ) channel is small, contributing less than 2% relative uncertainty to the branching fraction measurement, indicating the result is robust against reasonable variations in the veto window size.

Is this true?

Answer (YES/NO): YES